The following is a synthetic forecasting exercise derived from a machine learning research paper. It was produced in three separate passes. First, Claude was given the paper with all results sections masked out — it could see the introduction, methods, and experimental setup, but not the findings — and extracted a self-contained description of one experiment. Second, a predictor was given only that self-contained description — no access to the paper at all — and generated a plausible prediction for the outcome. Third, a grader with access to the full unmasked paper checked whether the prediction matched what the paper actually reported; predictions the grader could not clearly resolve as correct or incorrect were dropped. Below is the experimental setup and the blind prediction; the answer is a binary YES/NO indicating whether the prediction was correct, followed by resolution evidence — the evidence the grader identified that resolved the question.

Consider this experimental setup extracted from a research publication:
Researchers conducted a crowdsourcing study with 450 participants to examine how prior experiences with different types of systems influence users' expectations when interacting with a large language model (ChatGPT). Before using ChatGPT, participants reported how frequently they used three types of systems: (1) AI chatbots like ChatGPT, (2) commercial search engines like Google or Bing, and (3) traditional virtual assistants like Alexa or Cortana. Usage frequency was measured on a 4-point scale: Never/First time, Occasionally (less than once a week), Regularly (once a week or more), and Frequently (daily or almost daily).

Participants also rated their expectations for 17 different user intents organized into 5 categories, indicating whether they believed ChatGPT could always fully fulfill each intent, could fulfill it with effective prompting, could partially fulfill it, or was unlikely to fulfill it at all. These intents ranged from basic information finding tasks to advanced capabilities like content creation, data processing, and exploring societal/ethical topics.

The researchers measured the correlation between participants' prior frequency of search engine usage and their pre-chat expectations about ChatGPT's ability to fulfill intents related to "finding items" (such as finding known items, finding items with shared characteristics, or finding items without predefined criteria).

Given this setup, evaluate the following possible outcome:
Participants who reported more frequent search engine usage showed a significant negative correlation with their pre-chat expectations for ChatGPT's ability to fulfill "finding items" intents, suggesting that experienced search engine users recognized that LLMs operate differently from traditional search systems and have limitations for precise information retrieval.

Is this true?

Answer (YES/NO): NO